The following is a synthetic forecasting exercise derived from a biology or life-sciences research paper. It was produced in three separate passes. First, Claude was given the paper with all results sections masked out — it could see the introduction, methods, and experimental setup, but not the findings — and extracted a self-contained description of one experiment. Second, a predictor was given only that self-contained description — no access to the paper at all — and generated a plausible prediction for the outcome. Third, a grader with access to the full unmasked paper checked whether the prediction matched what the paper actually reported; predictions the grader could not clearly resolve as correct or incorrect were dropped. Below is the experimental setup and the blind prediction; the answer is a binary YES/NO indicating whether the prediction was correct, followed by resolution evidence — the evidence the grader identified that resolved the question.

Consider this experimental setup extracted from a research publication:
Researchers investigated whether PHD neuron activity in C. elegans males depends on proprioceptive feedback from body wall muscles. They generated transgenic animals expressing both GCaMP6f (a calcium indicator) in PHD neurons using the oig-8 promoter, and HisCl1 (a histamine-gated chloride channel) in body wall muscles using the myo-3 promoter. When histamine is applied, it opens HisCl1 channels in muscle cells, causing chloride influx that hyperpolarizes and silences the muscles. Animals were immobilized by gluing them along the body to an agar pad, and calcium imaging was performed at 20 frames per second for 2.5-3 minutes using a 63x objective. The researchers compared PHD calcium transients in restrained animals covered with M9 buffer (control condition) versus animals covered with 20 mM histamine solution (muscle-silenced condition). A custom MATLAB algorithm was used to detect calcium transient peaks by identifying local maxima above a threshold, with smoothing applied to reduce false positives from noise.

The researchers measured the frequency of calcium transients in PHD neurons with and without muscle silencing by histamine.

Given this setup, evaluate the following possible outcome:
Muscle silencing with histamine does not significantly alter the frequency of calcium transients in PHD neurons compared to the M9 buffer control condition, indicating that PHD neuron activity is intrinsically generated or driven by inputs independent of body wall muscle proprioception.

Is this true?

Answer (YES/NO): NO